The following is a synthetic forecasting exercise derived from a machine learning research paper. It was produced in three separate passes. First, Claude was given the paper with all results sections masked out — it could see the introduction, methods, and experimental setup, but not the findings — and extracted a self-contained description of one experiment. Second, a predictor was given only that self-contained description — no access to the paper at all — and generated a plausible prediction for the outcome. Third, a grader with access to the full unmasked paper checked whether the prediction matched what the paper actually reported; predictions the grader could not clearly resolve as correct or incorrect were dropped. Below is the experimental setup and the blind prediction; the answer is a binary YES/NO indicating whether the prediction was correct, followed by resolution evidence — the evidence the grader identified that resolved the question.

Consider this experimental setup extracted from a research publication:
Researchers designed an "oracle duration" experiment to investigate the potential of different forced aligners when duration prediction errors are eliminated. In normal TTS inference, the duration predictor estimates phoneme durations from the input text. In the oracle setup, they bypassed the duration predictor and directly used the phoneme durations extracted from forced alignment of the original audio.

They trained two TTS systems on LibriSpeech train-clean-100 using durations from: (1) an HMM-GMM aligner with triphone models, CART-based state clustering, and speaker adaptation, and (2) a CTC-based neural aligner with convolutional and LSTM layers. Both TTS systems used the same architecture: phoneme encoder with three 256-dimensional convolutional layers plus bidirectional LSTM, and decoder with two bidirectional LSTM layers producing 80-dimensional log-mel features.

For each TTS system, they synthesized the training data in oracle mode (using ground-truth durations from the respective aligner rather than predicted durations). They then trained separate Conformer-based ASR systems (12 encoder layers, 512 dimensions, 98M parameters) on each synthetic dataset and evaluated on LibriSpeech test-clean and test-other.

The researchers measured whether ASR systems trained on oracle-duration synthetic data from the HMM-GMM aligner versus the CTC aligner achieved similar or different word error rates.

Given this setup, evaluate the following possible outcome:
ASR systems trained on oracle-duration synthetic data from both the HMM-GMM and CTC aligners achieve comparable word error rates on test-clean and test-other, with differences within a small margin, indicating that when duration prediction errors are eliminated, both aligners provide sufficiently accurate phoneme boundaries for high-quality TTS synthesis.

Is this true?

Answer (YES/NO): YES